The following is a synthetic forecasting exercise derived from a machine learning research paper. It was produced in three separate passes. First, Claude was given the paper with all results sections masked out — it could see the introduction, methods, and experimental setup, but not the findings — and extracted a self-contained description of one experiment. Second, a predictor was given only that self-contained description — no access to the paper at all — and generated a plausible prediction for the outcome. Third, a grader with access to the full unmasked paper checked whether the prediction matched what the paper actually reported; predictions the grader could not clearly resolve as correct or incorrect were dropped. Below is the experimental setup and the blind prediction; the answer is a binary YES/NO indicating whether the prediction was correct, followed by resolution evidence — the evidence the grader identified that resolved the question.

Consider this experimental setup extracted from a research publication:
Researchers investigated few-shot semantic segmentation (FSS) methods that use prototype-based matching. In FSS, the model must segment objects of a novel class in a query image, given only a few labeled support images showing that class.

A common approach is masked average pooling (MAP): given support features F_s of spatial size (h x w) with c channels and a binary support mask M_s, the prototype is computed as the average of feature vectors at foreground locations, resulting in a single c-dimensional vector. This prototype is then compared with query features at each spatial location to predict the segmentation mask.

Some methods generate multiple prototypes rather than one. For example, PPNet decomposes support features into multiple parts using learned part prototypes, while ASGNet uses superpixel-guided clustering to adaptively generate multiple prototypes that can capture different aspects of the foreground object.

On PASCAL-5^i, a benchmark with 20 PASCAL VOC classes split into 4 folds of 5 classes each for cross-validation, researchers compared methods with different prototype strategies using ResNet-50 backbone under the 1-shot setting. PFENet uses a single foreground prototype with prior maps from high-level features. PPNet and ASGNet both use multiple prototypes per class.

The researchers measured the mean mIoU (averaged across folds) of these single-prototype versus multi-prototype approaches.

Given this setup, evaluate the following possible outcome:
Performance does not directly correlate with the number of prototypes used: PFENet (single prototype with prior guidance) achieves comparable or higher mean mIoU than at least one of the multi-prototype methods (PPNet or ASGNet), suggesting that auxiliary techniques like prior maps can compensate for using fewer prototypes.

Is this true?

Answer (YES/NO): YES